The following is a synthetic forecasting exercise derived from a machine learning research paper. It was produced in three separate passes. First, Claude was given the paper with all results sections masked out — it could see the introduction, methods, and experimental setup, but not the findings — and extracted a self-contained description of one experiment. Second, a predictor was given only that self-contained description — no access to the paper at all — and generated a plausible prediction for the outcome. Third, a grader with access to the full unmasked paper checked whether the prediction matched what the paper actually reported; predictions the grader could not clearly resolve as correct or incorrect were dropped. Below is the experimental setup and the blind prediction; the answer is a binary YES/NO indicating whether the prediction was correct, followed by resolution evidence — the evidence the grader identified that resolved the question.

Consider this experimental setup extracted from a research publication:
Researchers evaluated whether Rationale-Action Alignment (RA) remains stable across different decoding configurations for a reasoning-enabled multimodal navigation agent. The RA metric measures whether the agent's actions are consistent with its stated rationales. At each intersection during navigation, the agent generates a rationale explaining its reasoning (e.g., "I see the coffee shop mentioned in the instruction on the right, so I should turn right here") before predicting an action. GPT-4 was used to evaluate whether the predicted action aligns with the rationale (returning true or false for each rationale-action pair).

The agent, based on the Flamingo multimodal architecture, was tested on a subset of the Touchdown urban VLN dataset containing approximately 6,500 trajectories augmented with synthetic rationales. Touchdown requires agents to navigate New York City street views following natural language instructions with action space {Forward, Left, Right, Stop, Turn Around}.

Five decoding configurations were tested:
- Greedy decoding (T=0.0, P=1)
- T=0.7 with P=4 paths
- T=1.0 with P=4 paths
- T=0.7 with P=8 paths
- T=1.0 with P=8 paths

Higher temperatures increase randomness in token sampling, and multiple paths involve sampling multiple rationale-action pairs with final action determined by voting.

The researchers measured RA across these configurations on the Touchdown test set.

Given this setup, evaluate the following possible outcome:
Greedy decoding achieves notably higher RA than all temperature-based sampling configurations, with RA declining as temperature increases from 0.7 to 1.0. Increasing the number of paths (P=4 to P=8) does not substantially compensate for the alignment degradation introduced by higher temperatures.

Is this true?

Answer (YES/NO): NO